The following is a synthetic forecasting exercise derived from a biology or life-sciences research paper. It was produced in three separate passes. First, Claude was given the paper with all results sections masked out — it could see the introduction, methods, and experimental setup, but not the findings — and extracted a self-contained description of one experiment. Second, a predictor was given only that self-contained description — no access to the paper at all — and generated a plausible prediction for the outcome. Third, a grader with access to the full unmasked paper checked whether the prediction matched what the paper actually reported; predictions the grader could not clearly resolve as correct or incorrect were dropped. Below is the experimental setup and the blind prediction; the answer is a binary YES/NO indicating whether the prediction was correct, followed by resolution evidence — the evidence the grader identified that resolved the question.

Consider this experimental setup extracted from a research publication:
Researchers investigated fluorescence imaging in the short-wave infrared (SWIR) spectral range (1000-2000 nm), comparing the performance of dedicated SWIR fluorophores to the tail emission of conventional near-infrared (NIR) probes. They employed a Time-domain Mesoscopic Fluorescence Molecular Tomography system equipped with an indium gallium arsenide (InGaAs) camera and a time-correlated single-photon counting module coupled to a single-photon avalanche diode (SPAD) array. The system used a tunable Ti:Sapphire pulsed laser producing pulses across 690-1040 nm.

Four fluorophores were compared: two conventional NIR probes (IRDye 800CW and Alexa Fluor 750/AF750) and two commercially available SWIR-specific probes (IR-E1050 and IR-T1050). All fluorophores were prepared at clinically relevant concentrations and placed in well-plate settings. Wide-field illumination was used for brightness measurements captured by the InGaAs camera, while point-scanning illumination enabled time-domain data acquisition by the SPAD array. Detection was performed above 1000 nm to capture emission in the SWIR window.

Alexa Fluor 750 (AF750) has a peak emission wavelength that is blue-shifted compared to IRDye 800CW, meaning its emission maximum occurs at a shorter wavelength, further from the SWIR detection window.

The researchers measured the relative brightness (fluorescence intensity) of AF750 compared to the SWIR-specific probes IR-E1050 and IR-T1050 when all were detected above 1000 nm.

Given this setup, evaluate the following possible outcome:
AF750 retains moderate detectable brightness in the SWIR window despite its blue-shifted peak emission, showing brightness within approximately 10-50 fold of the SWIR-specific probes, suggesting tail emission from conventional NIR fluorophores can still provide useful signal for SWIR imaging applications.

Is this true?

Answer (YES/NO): NO